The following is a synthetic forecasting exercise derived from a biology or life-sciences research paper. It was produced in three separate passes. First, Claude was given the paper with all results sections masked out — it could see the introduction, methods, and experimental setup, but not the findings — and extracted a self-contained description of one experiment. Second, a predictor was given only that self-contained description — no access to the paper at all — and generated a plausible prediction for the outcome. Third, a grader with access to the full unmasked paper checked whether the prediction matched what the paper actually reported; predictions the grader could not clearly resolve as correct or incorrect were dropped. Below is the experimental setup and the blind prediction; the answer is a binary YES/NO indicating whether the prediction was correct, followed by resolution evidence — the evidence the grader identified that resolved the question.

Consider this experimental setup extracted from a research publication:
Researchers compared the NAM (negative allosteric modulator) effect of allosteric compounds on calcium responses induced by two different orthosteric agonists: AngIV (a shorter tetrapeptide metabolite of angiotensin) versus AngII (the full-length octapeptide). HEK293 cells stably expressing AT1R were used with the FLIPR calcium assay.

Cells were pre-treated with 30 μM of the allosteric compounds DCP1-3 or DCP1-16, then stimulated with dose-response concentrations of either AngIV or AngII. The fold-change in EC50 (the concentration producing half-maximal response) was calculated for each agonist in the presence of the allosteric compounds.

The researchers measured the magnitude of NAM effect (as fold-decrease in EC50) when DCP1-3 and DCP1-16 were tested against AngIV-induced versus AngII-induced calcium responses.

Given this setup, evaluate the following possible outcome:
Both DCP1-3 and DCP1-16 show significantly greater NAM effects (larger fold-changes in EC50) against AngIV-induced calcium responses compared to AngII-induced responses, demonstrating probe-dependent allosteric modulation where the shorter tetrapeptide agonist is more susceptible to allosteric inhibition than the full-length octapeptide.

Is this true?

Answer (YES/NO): YES